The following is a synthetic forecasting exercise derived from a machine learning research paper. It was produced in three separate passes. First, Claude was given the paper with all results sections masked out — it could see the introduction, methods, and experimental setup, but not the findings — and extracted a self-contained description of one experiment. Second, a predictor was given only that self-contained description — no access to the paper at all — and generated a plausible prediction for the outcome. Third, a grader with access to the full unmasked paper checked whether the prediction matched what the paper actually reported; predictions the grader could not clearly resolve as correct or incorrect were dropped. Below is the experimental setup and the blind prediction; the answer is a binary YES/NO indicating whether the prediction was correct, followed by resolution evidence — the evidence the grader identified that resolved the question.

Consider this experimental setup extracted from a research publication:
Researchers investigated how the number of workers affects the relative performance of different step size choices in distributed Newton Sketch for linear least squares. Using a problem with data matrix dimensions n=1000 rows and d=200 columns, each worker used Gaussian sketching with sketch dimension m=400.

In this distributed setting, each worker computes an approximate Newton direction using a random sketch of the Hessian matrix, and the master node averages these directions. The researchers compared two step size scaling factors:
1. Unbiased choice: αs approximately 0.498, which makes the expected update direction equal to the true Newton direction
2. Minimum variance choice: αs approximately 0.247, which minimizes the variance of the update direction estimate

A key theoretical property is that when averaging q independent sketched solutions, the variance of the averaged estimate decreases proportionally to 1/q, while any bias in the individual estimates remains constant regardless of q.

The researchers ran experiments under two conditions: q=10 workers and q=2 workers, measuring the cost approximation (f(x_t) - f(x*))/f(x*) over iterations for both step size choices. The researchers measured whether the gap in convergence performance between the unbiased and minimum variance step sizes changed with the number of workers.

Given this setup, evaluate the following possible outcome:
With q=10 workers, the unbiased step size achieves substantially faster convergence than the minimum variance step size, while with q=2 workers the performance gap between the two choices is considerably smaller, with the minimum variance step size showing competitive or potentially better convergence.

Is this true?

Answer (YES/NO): YES